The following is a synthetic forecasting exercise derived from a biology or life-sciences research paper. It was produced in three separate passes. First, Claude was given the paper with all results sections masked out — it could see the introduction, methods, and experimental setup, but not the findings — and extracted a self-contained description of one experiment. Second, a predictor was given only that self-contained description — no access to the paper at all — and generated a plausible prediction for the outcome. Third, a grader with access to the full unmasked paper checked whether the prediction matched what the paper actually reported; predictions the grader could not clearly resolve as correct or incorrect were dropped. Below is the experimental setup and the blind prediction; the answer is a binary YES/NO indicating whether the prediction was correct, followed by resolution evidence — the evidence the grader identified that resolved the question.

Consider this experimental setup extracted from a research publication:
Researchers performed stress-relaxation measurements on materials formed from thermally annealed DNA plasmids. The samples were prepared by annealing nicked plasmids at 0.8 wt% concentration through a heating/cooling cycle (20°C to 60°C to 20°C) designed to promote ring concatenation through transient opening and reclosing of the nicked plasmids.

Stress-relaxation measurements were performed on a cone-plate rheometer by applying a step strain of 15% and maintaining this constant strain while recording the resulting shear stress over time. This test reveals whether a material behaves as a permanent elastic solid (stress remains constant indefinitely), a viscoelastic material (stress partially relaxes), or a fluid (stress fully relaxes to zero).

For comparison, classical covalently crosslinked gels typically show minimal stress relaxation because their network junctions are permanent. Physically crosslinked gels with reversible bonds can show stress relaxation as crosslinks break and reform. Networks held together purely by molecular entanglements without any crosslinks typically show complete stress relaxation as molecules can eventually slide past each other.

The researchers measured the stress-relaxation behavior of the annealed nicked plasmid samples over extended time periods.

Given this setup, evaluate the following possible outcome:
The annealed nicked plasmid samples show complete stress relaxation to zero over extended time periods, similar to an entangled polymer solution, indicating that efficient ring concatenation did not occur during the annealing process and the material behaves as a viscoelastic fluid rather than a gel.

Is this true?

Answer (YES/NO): NO